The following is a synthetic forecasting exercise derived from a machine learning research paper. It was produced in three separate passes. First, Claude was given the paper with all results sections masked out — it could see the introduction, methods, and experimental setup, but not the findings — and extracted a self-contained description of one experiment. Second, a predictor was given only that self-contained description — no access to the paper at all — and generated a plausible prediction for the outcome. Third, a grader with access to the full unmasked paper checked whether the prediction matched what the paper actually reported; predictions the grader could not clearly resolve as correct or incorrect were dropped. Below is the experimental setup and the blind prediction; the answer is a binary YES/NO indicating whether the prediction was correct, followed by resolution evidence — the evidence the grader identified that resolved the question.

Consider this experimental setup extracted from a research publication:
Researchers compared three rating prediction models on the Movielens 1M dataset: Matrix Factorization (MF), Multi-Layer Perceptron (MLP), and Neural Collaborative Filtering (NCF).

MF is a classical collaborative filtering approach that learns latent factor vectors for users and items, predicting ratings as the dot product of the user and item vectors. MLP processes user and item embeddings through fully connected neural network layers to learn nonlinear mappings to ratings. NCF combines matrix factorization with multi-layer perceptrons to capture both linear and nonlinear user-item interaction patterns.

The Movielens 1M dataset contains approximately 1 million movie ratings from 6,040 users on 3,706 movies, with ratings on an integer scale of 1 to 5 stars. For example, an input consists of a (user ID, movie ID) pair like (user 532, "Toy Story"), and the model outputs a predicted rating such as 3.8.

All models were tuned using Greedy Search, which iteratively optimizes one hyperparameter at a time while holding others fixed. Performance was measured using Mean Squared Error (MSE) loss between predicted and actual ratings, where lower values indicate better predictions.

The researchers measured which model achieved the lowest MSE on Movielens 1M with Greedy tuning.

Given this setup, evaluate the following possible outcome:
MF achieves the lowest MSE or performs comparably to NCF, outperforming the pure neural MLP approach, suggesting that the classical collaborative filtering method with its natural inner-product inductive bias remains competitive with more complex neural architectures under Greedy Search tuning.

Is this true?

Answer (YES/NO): YES